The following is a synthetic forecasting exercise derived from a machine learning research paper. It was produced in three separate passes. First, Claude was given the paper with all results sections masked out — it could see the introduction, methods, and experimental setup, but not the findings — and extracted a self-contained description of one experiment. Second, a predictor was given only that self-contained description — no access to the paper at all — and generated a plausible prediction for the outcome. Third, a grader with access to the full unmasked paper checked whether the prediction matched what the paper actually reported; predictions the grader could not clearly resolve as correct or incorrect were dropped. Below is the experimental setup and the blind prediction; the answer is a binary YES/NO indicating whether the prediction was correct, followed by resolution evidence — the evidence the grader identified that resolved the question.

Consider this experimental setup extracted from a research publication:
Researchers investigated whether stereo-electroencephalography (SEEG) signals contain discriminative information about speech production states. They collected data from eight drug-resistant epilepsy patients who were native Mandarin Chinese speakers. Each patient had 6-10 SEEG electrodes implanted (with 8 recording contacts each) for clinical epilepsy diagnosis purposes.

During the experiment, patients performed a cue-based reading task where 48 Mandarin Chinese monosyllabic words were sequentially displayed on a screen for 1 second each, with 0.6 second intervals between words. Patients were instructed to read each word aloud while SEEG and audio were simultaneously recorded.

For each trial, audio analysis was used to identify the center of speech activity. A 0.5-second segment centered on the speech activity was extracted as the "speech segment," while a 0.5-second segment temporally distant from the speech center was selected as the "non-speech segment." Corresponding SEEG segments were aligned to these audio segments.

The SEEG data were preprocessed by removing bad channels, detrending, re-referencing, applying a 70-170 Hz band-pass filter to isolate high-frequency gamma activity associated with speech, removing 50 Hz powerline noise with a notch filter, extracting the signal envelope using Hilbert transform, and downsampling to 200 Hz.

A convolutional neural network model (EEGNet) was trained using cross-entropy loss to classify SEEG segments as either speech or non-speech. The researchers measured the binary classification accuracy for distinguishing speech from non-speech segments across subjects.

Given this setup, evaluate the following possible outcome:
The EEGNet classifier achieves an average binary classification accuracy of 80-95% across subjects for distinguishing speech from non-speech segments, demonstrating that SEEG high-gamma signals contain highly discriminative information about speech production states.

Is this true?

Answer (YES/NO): NO